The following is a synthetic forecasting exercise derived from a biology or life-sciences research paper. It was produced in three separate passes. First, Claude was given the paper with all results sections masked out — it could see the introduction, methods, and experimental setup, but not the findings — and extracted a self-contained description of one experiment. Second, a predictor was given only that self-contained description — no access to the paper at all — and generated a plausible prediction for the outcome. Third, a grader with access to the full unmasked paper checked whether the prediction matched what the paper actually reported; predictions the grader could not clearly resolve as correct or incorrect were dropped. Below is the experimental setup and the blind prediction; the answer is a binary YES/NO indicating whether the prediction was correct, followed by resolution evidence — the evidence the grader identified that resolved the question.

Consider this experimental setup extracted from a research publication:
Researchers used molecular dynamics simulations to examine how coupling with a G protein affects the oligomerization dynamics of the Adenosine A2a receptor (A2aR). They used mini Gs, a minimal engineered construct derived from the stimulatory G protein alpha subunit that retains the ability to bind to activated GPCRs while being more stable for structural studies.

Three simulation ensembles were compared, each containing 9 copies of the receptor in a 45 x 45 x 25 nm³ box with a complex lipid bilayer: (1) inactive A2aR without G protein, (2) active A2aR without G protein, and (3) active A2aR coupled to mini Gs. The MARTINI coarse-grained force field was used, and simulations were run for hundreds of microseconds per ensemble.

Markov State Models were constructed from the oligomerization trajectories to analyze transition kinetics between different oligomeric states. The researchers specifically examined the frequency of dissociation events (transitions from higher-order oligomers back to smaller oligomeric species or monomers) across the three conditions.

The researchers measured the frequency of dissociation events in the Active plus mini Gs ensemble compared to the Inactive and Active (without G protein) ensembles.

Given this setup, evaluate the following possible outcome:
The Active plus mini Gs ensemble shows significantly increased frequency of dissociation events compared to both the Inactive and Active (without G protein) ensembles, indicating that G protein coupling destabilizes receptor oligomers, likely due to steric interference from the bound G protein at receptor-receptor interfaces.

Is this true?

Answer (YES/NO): NO